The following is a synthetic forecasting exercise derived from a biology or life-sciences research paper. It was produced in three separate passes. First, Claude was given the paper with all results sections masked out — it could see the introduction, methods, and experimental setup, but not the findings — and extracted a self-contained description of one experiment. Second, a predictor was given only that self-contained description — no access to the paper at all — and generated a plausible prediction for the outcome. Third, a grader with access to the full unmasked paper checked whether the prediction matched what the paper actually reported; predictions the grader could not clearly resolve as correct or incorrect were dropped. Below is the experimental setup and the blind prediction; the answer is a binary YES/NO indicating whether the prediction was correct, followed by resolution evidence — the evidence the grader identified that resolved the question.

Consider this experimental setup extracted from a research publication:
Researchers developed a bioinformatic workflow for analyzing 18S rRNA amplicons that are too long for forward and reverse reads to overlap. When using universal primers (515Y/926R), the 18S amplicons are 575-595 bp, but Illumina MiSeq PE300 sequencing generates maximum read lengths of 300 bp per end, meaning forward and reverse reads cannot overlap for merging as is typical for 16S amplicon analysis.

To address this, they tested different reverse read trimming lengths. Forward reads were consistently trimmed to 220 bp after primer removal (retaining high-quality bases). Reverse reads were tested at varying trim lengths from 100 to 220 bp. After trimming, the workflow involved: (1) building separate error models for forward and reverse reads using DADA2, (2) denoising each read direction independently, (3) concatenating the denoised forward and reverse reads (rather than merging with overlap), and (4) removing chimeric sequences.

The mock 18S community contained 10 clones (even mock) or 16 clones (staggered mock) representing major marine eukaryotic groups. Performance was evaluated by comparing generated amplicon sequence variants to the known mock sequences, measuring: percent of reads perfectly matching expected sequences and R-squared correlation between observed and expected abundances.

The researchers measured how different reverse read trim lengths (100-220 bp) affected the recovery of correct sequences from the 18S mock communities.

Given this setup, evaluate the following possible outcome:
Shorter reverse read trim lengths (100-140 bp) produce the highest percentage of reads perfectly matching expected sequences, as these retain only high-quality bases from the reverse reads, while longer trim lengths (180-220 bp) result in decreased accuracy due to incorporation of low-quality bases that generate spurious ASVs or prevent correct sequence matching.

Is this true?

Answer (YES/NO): NO